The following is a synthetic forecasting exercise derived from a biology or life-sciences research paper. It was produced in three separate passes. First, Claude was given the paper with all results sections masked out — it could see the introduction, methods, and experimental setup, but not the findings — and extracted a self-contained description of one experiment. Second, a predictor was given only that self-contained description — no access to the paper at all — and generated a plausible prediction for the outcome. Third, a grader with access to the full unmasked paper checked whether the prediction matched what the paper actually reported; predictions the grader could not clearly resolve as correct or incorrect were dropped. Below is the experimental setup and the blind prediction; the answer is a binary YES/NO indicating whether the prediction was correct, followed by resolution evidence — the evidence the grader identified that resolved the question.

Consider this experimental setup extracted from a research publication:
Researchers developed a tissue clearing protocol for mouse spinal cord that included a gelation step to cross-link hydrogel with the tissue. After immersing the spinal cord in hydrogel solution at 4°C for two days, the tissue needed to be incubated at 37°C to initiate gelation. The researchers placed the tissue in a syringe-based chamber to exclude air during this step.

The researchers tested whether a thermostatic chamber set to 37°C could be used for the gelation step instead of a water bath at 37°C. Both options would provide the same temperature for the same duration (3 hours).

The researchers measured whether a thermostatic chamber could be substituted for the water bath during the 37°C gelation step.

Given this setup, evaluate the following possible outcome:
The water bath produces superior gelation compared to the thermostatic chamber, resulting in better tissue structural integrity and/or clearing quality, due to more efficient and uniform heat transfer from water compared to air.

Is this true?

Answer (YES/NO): YES